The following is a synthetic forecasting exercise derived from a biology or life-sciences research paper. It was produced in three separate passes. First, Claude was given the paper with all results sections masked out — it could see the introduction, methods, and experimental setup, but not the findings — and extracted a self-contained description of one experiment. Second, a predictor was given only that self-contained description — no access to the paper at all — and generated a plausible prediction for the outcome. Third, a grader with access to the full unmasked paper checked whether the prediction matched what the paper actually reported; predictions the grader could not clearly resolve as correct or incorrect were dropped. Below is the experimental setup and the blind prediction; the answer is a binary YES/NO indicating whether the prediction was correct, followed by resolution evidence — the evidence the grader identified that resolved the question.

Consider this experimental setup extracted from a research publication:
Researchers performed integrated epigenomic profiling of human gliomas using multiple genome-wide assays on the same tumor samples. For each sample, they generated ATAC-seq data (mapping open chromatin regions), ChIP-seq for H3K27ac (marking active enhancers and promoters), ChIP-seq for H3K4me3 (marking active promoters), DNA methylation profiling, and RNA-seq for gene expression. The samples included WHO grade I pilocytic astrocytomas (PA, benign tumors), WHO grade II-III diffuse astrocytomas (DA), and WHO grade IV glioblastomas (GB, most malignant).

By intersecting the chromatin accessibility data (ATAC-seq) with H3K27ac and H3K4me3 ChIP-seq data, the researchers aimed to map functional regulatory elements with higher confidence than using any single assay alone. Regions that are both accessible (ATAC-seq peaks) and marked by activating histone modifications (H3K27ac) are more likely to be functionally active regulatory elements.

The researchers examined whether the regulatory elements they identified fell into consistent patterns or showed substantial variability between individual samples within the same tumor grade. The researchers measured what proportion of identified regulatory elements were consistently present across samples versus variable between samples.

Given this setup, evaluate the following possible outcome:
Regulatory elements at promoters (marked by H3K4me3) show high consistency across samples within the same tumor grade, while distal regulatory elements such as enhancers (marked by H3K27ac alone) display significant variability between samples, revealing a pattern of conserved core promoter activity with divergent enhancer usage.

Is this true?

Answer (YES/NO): YES